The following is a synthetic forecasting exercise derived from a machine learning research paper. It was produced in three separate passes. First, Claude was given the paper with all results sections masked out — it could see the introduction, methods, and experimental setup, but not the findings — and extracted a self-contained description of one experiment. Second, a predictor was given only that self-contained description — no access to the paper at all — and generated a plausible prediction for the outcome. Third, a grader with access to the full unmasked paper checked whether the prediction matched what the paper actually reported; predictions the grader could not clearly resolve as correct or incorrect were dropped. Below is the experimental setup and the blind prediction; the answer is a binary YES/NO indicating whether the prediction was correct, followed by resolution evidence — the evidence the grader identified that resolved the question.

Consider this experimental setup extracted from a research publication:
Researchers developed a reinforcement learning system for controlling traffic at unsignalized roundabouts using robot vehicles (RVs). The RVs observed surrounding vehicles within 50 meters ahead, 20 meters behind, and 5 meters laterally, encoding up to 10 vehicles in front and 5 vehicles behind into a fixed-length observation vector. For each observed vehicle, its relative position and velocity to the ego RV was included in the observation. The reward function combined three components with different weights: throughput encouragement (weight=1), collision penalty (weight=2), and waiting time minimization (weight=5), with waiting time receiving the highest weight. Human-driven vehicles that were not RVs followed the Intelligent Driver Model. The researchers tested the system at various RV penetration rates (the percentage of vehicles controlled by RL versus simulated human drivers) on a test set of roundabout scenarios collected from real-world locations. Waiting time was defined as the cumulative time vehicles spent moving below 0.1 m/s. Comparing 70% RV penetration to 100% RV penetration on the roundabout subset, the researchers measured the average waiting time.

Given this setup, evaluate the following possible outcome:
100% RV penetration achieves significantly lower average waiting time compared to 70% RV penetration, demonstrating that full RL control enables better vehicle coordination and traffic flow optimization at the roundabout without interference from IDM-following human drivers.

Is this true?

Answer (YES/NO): YES